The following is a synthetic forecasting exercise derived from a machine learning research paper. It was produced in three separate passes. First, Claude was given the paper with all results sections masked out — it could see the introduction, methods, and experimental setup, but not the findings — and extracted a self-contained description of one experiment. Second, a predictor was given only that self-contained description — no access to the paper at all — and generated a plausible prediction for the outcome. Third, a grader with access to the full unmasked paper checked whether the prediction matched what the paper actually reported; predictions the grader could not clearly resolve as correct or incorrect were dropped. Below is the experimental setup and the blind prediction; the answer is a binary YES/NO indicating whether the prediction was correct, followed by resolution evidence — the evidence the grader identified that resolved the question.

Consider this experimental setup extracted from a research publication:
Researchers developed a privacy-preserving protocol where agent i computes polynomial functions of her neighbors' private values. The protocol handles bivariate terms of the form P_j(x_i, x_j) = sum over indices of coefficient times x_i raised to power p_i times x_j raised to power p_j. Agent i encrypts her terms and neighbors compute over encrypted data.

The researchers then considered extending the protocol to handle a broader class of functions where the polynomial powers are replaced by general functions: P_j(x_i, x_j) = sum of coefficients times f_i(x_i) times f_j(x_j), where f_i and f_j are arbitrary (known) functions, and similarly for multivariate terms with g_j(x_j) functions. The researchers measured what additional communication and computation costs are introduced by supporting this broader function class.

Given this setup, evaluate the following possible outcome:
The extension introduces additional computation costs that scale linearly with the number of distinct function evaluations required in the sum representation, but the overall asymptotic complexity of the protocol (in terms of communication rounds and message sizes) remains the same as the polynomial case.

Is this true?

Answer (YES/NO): NO